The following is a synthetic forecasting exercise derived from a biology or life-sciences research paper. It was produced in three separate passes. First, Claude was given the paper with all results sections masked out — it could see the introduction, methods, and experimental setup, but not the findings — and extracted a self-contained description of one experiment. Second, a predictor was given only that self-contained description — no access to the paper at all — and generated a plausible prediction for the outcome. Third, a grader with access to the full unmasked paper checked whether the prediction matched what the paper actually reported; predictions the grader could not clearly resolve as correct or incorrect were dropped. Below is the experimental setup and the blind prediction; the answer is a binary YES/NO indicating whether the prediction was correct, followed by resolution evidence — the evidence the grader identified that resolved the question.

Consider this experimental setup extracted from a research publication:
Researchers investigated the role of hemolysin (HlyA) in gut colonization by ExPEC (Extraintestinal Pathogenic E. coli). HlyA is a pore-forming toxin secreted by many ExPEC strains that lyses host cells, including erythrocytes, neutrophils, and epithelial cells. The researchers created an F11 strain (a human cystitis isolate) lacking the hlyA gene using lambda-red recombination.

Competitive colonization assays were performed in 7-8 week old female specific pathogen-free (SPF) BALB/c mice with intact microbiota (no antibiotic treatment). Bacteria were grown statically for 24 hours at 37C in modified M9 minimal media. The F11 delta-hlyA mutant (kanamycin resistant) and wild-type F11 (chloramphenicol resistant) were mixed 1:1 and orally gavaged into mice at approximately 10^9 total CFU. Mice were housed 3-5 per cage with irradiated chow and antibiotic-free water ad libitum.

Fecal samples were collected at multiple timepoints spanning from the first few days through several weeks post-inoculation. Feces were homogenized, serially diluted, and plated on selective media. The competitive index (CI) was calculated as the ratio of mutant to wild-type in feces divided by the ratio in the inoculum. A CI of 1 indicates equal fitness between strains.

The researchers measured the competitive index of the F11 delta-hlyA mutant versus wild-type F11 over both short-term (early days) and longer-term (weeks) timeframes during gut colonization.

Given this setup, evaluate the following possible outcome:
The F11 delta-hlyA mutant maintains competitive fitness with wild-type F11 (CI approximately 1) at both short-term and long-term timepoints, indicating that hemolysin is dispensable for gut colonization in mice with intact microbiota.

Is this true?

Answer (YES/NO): NO